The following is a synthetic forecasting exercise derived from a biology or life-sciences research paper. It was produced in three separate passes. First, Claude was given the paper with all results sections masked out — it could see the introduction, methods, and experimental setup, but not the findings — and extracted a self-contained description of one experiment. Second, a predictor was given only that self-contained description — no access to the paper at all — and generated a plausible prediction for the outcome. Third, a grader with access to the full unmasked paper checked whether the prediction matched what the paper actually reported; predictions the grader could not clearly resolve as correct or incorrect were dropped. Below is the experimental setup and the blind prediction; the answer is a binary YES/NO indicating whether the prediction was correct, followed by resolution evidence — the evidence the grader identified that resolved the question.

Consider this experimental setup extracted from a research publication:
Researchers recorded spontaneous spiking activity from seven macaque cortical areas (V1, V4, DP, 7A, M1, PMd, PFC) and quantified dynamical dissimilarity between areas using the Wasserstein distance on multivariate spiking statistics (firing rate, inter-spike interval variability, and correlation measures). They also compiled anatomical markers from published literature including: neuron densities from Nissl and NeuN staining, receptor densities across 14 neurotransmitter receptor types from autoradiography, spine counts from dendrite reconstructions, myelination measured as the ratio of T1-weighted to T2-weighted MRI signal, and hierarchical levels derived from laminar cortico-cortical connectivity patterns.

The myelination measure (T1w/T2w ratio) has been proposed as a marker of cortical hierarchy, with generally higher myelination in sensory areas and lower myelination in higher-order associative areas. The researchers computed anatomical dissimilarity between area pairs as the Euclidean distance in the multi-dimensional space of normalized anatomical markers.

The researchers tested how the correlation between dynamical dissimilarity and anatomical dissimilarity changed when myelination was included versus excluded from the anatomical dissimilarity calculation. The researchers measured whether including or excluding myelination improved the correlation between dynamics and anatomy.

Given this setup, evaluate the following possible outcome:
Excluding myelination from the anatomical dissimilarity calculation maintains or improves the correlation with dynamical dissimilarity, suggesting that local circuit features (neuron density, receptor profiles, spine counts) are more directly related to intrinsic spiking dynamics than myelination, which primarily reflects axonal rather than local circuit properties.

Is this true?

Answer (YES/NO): YES